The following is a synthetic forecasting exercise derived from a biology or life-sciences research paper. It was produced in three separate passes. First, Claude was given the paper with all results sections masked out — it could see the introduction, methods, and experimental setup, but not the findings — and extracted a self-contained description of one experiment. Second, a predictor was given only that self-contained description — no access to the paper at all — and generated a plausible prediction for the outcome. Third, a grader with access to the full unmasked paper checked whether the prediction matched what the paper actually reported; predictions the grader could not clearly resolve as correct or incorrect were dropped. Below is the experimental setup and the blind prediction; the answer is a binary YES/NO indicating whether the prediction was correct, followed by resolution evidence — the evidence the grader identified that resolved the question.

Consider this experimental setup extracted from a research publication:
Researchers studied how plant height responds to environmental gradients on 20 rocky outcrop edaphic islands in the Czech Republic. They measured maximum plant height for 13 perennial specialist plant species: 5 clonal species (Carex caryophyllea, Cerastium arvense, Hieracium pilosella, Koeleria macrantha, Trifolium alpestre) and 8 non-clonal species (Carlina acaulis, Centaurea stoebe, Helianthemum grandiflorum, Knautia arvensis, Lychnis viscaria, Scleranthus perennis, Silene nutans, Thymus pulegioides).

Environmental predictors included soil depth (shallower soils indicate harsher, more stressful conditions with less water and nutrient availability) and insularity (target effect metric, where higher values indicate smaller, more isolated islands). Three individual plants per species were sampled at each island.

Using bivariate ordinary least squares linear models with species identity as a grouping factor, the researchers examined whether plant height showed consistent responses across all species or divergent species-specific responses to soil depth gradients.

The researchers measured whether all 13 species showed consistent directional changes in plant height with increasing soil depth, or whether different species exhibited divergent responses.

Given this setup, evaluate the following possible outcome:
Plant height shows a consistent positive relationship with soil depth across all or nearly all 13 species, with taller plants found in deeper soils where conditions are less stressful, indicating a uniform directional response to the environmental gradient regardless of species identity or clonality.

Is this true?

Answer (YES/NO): NO